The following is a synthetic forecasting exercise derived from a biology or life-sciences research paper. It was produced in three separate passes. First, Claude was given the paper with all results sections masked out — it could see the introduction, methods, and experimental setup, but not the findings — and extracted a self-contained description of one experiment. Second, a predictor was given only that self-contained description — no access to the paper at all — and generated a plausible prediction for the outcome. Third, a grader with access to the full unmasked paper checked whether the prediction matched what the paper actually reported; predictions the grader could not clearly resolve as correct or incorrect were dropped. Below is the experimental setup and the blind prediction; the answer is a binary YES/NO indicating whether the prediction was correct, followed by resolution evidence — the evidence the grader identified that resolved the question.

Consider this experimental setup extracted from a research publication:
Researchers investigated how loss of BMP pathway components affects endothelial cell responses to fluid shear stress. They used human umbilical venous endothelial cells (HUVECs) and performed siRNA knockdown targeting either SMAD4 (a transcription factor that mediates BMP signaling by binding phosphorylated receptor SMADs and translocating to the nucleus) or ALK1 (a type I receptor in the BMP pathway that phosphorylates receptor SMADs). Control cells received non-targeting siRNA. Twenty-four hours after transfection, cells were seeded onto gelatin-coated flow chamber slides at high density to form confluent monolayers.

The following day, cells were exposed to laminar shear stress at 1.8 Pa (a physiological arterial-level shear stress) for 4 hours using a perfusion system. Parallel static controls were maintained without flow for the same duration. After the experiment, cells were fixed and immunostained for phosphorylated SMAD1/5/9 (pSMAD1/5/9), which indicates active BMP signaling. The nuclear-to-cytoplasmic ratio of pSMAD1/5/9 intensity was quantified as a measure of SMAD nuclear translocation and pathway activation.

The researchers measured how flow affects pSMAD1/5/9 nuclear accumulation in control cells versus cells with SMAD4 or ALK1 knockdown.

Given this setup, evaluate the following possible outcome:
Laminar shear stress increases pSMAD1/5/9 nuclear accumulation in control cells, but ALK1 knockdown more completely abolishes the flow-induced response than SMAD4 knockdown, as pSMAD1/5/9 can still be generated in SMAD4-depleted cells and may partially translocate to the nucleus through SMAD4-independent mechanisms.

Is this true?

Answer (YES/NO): NO